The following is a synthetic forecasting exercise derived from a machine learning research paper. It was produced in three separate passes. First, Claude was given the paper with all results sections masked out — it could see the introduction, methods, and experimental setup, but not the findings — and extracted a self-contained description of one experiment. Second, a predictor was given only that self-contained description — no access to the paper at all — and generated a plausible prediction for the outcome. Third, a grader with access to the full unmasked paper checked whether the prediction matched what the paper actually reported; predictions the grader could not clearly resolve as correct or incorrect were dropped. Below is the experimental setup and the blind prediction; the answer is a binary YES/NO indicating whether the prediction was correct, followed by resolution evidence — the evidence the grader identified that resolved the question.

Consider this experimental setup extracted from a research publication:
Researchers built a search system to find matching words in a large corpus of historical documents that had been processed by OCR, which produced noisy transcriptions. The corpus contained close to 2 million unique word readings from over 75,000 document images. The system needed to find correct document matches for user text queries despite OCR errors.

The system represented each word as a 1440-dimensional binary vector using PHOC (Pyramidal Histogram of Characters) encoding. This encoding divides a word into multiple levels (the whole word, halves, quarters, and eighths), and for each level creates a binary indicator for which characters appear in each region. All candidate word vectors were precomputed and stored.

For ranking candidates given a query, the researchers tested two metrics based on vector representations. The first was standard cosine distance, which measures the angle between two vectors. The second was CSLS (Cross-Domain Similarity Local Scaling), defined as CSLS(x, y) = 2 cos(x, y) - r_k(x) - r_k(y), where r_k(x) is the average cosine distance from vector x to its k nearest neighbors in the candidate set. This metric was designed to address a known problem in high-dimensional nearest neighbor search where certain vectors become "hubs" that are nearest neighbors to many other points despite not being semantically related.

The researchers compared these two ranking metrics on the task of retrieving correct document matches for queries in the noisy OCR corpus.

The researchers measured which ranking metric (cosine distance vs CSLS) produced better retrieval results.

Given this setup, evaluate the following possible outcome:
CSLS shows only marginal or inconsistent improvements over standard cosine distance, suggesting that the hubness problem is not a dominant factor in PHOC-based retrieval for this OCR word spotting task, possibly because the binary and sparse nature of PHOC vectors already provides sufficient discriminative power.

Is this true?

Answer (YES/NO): NO